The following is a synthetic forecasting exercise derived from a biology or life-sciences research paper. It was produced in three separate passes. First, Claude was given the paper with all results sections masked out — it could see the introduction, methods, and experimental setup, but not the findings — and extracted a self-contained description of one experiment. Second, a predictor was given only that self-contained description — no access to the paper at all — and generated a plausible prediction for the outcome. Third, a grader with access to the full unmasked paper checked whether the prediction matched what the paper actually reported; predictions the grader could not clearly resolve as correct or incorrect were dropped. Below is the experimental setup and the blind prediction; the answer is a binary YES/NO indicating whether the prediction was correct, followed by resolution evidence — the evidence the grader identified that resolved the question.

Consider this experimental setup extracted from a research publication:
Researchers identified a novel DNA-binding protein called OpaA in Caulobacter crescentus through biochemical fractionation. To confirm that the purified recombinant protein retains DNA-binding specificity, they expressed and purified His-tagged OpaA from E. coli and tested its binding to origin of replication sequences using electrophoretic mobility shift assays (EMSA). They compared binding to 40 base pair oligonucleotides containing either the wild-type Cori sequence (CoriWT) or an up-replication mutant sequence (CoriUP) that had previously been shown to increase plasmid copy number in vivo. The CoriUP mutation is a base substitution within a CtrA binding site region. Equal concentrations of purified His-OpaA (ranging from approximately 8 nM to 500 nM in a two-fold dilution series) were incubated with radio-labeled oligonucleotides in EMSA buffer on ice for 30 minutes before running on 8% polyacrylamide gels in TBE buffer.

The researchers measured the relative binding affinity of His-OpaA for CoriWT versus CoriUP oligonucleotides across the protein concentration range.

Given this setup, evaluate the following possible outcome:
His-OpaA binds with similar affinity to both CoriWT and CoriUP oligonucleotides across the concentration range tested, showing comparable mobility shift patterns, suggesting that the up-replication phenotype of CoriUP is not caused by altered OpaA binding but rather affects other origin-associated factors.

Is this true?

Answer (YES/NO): NO